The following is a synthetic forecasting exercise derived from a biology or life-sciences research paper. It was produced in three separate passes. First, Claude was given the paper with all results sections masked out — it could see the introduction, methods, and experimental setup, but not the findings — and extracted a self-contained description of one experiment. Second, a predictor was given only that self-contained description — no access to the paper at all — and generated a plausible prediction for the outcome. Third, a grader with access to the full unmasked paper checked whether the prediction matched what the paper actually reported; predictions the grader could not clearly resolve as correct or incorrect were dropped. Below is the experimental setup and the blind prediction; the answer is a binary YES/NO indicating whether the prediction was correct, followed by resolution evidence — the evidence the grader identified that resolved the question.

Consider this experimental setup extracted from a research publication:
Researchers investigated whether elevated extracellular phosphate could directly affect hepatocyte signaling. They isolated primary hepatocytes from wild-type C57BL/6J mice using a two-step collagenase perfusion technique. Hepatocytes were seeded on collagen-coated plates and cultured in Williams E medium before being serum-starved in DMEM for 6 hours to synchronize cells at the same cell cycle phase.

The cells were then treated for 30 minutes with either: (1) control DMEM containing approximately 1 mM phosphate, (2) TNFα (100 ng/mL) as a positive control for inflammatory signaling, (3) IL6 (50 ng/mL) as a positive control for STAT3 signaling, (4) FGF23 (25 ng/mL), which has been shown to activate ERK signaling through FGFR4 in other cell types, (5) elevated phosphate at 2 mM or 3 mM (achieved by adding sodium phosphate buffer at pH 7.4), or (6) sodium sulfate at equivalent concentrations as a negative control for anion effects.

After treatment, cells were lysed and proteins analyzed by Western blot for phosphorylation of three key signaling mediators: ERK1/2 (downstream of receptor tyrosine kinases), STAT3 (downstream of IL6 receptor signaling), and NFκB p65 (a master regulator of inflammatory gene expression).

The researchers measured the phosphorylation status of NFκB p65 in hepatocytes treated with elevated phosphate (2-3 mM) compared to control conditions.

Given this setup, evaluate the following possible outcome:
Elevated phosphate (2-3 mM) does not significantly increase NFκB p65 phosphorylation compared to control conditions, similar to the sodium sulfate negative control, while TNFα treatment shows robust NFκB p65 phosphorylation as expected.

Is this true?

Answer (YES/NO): NO